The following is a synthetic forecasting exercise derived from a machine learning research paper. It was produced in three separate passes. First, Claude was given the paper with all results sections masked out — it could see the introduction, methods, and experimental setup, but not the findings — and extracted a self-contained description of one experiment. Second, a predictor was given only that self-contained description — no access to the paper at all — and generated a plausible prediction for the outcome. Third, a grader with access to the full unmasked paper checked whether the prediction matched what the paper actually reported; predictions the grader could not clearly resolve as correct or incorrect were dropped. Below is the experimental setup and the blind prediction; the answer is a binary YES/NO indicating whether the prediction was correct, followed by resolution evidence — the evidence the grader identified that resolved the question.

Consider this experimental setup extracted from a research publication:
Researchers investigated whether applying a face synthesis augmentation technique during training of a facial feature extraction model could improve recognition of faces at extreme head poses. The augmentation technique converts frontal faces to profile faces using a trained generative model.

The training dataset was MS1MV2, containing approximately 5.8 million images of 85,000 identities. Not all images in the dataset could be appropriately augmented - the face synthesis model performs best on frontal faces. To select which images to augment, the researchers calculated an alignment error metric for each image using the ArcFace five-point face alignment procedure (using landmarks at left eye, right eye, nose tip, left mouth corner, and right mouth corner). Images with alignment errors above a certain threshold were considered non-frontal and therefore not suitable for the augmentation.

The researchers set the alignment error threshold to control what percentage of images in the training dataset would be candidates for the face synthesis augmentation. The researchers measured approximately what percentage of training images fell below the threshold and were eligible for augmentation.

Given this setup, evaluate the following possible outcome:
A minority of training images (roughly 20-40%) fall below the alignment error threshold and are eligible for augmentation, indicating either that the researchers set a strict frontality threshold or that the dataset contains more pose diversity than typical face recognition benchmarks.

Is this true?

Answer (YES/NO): YES